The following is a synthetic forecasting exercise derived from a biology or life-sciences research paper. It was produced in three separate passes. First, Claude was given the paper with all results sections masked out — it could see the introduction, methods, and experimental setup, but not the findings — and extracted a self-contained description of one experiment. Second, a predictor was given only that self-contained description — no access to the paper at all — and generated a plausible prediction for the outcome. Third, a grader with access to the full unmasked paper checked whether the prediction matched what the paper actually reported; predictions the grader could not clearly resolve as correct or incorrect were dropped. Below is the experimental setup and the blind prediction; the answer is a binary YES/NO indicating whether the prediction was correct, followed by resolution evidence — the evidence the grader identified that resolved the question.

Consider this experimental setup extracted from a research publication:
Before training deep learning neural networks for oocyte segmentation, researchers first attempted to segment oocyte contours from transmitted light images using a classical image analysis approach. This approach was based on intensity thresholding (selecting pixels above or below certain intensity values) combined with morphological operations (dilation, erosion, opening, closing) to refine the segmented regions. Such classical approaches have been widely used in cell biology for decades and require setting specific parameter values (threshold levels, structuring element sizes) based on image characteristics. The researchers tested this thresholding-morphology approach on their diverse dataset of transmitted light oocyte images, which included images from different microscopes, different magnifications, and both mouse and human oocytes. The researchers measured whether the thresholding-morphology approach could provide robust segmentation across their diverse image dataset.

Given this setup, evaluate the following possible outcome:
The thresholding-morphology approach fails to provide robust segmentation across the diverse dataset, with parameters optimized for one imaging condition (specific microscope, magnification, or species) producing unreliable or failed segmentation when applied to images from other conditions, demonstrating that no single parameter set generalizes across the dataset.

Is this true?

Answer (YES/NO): YES